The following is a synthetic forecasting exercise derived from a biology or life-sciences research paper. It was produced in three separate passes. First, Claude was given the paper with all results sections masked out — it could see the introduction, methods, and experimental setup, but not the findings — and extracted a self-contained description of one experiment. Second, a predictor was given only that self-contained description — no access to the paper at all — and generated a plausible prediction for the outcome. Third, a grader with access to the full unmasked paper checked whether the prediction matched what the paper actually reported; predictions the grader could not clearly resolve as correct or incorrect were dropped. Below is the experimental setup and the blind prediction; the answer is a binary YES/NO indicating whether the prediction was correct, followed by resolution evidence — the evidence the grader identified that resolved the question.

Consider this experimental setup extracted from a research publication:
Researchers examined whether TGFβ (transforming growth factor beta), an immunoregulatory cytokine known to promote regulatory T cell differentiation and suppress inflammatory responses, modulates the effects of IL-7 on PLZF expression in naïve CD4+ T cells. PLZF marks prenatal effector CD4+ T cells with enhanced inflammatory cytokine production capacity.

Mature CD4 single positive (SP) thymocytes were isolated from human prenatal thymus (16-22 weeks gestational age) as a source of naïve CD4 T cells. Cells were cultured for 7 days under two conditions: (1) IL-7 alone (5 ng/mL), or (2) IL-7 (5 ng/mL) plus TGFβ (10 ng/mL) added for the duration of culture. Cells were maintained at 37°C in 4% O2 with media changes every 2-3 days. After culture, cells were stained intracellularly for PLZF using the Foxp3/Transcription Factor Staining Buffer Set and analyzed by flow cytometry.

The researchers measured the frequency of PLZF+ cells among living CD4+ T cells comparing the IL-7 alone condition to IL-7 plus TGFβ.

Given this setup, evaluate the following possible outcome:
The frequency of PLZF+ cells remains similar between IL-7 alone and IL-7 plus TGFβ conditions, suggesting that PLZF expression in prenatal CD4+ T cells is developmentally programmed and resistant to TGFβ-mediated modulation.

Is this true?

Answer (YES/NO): NO